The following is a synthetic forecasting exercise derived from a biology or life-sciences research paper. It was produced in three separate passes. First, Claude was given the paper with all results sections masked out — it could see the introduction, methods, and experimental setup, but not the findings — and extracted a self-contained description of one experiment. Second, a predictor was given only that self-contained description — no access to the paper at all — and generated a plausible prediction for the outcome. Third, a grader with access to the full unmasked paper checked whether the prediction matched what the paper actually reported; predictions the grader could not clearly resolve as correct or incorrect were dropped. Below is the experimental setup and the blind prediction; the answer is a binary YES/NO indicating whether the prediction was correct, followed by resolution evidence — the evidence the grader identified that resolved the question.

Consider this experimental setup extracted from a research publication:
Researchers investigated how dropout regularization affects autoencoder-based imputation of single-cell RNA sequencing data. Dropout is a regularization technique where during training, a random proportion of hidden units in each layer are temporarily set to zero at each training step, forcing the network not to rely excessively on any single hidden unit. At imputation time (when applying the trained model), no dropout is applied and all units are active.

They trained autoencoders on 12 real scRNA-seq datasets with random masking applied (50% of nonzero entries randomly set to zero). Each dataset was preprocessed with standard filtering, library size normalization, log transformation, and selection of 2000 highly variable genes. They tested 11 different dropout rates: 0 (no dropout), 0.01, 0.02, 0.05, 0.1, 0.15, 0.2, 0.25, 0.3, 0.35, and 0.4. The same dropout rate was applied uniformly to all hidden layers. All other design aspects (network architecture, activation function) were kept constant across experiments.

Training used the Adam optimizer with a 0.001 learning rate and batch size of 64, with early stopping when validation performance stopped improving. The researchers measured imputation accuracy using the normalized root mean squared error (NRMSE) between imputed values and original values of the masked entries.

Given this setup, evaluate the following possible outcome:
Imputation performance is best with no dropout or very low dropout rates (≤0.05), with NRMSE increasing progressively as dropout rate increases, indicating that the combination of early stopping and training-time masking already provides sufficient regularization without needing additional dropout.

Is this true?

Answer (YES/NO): NO